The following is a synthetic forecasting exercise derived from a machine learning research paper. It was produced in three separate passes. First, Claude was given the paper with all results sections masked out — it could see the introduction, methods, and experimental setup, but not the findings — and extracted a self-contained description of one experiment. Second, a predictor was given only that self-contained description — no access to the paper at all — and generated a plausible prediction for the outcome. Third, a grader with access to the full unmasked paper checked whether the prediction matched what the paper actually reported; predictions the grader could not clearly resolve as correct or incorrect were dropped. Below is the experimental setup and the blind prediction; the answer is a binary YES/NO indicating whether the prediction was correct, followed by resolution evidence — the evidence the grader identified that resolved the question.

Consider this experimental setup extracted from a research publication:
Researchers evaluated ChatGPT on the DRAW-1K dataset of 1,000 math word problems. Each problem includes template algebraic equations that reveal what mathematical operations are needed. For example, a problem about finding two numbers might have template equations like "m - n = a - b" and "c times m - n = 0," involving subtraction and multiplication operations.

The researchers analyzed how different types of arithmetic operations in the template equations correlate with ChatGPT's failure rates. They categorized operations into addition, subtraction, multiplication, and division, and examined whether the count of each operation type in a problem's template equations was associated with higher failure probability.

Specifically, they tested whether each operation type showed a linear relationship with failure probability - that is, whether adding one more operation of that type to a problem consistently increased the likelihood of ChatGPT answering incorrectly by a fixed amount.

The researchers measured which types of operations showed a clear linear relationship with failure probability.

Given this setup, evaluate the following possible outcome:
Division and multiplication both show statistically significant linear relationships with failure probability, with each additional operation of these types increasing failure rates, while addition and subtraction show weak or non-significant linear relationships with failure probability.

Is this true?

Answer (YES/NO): NO